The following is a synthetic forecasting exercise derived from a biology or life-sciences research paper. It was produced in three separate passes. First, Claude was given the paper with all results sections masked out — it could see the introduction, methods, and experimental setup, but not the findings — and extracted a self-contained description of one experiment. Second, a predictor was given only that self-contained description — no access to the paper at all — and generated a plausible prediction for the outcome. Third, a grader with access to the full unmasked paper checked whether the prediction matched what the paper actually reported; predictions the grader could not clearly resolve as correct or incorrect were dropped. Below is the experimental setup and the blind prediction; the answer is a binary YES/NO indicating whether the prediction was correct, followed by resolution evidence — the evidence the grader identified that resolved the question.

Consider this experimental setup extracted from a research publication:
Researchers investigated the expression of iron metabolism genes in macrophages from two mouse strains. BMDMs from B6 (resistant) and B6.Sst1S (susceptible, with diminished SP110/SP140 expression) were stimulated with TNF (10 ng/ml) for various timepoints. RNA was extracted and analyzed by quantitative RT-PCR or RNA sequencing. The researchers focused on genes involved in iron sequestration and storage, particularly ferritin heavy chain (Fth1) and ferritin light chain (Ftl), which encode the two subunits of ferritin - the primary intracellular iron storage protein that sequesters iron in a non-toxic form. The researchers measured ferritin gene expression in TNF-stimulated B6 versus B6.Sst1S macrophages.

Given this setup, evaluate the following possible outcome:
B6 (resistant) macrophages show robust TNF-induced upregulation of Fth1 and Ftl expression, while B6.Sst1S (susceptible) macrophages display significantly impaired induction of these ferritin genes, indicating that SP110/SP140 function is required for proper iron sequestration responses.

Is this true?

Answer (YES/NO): NO